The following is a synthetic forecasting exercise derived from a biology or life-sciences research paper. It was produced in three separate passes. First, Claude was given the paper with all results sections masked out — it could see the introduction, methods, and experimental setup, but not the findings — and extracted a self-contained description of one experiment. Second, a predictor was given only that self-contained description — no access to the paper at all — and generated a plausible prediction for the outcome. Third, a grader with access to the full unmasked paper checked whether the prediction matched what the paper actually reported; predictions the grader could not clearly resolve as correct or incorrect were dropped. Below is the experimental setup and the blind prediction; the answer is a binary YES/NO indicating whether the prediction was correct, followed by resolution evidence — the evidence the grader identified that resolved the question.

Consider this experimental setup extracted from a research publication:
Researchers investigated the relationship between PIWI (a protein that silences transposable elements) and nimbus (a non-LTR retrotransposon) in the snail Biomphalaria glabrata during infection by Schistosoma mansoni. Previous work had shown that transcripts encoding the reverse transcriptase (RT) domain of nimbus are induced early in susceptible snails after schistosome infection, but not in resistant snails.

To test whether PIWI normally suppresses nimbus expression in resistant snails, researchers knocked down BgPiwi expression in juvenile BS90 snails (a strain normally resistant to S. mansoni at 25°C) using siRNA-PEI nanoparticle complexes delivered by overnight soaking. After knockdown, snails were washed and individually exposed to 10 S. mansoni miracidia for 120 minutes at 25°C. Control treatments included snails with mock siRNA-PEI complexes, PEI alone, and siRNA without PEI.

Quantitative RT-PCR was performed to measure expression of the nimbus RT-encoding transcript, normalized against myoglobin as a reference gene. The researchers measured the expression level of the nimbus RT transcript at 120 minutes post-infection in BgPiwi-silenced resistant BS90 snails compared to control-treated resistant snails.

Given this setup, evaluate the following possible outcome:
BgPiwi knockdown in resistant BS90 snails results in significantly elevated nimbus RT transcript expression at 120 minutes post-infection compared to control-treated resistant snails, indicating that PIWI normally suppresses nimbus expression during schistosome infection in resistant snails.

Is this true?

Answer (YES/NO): YES